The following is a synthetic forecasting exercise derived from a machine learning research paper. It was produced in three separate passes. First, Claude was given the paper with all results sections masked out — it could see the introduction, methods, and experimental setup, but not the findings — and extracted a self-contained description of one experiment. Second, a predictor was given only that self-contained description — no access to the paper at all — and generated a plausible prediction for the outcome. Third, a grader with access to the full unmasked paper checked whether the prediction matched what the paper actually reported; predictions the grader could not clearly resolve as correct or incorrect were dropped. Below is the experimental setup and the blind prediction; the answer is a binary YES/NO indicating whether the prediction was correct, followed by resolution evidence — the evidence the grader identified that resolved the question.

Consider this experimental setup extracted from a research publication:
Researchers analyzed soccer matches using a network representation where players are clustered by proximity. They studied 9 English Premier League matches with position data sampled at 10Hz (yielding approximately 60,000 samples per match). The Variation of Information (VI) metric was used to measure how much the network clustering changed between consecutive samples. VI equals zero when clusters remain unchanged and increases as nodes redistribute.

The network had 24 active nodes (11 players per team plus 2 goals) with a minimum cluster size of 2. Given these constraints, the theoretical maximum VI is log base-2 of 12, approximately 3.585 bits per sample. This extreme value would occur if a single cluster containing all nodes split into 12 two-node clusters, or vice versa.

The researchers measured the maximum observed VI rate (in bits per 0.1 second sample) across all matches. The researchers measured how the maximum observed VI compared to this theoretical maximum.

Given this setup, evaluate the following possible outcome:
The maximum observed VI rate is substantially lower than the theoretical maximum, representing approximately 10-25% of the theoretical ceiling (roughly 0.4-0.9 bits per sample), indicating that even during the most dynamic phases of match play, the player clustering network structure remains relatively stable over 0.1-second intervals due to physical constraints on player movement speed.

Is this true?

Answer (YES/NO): NO